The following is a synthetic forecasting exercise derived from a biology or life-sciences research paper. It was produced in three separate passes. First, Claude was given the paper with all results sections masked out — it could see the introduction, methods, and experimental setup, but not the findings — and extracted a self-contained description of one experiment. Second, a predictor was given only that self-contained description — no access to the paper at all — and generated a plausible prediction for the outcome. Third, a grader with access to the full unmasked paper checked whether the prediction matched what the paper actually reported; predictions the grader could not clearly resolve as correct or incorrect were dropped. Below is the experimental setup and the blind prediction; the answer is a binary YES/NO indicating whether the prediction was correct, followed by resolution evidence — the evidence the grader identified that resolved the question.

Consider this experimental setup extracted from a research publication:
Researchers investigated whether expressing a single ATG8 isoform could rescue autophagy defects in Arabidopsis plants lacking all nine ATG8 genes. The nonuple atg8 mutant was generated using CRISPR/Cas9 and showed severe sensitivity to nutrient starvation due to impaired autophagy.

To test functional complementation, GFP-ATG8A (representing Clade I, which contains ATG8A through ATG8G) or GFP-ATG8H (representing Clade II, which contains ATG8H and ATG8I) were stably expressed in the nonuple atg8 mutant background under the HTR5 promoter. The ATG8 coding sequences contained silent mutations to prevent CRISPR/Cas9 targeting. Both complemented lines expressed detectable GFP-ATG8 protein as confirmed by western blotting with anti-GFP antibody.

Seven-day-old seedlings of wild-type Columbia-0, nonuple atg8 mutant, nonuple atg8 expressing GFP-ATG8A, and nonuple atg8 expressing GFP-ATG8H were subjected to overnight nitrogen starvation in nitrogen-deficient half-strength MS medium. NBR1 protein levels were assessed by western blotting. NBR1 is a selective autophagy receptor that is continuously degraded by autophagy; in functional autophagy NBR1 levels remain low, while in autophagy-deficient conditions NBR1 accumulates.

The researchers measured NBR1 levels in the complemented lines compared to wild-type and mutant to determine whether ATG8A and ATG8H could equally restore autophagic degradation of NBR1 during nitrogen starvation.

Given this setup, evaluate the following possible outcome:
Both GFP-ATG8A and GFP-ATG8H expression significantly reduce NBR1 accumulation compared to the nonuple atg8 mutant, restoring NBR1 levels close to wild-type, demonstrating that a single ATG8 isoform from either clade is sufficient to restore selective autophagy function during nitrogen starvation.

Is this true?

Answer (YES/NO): NO